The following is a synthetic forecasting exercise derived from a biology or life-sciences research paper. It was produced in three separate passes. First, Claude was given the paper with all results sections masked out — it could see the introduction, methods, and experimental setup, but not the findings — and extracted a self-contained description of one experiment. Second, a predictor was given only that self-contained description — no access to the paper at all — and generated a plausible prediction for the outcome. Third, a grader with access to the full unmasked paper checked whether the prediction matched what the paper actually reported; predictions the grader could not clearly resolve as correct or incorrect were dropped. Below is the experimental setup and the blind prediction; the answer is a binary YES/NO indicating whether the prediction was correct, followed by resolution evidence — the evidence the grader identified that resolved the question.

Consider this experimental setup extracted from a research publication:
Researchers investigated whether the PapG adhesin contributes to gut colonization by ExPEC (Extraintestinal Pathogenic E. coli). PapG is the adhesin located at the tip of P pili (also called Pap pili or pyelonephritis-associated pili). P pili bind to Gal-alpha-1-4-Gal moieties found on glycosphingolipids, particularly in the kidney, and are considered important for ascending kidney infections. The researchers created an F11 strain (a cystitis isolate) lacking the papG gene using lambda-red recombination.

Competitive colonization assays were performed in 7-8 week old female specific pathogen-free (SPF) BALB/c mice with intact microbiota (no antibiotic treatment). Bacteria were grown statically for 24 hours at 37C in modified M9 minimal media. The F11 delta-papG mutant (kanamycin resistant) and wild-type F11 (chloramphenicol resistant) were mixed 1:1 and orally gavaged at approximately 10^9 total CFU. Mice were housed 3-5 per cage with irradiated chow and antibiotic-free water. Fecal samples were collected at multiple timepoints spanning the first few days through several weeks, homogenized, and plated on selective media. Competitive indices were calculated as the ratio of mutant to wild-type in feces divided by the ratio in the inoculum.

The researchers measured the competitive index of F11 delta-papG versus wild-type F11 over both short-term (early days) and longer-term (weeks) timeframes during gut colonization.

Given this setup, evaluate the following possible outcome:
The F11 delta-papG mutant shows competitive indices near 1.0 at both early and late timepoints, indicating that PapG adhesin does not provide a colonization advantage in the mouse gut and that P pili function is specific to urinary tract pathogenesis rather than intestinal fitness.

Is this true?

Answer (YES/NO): NO